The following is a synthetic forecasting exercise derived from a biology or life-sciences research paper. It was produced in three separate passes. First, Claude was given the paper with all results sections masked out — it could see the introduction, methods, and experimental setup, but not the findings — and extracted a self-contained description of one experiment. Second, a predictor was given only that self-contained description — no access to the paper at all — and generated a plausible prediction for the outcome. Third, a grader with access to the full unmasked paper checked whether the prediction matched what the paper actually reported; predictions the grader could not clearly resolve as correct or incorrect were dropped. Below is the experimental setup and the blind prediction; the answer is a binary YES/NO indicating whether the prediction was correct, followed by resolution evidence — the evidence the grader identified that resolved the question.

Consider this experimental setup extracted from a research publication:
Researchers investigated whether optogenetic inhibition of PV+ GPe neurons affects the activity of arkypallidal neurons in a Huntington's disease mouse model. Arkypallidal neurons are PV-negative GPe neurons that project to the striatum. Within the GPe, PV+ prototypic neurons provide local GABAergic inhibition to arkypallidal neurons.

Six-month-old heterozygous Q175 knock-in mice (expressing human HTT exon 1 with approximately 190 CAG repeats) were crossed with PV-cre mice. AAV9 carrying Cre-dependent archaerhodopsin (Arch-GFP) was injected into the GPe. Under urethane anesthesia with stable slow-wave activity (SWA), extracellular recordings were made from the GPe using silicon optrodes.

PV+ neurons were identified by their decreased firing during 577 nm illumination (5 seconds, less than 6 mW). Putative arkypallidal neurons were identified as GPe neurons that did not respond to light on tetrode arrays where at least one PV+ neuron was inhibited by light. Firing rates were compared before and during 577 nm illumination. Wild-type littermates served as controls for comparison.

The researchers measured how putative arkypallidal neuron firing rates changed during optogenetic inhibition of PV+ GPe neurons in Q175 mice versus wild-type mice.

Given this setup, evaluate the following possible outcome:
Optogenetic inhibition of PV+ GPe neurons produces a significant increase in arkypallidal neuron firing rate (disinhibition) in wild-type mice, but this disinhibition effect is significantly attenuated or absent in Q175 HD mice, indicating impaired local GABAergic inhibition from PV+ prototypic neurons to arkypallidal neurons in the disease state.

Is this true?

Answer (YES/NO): NO